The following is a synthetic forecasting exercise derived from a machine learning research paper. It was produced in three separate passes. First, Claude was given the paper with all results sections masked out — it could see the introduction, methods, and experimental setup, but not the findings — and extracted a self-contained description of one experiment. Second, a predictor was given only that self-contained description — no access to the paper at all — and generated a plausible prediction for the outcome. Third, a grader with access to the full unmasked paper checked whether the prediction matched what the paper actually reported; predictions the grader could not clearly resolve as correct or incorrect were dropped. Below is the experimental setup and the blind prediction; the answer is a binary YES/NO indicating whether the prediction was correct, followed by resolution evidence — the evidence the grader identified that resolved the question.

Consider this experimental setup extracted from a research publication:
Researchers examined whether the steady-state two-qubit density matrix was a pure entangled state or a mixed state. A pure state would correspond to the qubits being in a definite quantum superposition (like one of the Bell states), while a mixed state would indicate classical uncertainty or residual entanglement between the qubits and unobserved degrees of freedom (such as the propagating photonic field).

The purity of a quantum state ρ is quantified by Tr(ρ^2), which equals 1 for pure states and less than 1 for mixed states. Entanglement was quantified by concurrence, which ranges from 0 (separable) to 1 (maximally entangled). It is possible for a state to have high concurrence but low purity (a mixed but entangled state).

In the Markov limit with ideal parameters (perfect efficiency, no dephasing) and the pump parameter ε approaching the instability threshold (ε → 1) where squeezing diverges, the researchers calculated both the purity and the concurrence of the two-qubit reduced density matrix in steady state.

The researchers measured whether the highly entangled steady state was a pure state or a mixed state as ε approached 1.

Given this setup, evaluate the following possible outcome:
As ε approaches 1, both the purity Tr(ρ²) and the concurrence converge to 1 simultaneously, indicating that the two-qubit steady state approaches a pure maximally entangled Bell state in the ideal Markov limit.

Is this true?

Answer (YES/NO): YES